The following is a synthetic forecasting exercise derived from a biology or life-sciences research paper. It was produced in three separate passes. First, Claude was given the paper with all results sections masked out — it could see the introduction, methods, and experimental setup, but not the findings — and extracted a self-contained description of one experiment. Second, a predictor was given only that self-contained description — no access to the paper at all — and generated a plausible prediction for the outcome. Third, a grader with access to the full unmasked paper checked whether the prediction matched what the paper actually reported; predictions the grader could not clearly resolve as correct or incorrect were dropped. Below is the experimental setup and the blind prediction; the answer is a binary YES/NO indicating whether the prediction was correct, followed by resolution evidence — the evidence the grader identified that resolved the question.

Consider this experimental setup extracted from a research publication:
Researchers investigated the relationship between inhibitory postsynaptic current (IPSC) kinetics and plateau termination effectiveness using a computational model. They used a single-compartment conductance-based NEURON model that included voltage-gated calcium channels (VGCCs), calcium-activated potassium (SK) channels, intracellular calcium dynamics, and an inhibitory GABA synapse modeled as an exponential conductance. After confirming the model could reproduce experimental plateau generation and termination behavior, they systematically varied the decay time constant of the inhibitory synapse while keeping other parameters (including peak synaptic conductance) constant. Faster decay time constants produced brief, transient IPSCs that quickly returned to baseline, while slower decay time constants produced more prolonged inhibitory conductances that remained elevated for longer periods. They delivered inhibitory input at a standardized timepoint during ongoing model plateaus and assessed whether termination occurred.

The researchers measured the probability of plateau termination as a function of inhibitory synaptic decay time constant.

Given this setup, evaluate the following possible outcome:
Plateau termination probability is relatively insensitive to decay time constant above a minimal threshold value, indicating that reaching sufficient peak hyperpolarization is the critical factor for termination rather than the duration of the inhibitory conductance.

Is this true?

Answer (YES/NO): NO